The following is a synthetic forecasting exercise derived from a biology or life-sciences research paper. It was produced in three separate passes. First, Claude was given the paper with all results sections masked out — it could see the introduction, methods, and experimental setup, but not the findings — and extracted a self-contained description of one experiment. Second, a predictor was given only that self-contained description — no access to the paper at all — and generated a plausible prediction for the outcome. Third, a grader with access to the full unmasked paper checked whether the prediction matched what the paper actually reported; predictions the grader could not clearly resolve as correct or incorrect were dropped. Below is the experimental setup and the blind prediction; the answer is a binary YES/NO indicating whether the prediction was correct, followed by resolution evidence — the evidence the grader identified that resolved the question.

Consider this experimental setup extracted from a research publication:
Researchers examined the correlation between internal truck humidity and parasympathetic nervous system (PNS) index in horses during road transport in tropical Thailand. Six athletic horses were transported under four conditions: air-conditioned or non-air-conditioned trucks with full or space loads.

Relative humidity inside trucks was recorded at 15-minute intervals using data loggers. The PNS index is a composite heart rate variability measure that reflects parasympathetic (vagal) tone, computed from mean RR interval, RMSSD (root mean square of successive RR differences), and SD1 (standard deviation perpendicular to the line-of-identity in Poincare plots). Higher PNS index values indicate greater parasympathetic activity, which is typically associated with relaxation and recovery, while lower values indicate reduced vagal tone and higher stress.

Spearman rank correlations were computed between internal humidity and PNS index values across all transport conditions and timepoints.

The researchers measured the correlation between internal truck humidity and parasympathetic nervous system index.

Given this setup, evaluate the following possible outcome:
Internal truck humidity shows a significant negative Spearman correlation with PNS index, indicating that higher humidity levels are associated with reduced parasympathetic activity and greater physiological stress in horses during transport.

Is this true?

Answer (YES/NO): YES